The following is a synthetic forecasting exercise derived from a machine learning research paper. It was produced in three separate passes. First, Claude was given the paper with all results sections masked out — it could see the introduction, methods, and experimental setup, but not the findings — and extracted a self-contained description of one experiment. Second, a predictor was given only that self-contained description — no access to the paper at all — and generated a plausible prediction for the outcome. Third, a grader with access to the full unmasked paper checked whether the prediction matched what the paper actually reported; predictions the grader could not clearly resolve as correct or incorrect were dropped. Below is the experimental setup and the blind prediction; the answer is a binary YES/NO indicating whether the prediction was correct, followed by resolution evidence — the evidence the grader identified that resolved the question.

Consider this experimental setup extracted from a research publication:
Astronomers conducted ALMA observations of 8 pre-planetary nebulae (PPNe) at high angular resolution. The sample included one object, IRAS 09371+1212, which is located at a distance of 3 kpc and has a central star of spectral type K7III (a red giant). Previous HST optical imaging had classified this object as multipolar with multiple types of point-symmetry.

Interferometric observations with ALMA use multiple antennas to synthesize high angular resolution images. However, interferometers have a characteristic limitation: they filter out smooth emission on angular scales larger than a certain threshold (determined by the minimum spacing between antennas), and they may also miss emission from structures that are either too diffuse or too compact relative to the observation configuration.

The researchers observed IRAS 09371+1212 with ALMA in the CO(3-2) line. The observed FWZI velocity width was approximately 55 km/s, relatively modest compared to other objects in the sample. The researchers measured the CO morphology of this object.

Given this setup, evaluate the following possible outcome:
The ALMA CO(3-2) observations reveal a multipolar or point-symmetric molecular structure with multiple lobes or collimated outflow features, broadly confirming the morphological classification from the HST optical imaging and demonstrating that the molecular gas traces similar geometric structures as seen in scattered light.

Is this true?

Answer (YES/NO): NO